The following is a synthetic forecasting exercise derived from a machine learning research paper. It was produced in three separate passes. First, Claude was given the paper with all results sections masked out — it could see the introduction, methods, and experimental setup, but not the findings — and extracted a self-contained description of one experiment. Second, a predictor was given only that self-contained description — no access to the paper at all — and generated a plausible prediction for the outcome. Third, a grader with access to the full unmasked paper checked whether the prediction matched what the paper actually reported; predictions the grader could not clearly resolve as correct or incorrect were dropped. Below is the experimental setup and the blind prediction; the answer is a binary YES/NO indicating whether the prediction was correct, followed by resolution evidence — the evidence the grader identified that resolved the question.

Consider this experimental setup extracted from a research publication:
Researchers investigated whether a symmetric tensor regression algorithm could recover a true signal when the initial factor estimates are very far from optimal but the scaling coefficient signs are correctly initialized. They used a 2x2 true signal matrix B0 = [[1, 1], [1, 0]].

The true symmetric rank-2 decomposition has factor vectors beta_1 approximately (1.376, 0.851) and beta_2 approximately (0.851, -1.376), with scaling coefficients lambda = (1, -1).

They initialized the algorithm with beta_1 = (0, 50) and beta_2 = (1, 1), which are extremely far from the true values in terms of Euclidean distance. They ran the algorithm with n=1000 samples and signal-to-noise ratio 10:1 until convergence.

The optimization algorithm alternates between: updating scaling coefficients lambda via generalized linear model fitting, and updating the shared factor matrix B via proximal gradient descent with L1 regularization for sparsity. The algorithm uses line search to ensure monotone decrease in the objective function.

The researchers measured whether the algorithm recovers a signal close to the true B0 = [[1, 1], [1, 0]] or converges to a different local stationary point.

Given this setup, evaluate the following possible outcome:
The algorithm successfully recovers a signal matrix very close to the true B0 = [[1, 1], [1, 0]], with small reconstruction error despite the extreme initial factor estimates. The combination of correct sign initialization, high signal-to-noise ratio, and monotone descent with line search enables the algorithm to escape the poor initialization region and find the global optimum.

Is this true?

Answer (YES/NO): NO